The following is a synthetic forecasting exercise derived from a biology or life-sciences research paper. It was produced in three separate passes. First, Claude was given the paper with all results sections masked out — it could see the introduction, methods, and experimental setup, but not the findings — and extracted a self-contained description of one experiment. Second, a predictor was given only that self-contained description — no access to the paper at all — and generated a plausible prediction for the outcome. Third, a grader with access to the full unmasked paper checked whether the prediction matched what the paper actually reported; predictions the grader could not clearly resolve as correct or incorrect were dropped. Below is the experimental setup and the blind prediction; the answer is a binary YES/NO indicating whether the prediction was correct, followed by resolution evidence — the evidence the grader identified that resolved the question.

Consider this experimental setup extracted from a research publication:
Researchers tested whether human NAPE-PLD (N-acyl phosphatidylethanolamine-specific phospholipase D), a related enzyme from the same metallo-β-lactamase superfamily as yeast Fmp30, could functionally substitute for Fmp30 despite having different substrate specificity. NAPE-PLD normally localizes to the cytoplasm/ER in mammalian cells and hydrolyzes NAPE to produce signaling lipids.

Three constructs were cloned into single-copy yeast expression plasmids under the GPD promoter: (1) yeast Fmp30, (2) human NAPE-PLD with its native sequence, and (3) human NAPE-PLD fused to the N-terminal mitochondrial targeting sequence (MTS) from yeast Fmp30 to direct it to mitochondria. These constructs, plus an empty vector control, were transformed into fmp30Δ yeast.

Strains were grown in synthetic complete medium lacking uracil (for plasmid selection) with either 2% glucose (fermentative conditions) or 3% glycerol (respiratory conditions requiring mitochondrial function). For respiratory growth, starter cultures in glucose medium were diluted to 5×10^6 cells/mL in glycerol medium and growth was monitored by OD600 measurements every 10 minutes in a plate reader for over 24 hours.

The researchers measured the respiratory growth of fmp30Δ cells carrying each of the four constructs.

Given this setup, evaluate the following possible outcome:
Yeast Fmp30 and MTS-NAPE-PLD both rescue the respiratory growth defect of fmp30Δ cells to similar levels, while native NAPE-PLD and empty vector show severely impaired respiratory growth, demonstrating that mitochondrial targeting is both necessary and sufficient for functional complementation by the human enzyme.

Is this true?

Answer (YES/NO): NO